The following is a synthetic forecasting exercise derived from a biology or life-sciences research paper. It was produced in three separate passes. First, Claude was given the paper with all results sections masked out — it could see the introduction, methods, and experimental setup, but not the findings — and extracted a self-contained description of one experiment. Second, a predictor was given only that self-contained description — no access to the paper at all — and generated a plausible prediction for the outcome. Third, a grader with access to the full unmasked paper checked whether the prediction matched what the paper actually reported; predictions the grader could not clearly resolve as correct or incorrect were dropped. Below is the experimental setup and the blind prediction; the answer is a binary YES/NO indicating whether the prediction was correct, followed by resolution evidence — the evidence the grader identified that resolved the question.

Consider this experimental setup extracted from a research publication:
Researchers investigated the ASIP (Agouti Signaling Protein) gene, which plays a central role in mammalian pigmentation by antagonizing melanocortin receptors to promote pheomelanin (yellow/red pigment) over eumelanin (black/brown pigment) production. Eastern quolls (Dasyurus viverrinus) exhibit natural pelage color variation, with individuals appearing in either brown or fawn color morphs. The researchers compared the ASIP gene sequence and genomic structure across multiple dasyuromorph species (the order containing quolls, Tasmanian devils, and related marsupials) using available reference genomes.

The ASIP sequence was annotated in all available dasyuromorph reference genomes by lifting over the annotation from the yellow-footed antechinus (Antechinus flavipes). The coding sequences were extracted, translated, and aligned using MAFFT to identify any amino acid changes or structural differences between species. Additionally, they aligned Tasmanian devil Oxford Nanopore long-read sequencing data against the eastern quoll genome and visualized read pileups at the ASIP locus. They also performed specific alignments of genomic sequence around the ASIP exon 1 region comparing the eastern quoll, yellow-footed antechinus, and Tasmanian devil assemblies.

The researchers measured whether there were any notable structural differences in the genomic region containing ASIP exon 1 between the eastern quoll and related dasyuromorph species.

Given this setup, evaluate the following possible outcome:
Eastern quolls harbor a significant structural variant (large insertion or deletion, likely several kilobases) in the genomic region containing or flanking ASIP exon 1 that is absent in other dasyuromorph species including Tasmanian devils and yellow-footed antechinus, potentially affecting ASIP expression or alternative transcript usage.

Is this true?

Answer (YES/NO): NO